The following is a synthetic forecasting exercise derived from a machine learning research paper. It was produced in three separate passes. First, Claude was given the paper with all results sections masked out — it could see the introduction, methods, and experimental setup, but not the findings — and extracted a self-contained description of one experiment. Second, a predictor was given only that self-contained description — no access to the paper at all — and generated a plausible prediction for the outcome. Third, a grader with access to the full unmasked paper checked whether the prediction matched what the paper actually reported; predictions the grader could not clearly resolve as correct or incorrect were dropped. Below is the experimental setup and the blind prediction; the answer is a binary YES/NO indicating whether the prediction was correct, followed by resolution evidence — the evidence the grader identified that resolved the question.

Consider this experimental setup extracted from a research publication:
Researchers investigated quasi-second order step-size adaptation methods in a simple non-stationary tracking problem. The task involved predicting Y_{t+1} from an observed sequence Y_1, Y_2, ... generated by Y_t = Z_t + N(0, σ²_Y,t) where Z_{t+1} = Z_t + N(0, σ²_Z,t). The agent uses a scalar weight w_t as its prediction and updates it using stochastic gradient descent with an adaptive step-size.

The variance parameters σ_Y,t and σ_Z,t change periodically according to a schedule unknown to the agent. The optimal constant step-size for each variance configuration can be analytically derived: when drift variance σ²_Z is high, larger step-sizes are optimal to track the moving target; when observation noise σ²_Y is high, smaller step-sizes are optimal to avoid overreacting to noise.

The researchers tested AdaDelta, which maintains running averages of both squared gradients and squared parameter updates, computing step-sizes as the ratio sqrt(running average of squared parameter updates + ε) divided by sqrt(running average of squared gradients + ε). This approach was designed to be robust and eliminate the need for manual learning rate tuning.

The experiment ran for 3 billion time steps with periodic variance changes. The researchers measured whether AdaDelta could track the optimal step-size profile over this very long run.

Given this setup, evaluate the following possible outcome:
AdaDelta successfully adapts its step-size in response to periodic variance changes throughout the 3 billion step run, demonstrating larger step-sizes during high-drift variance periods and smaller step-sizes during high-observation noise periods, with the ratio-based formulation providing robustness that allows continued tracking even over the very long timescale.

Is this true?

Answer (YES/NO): NO